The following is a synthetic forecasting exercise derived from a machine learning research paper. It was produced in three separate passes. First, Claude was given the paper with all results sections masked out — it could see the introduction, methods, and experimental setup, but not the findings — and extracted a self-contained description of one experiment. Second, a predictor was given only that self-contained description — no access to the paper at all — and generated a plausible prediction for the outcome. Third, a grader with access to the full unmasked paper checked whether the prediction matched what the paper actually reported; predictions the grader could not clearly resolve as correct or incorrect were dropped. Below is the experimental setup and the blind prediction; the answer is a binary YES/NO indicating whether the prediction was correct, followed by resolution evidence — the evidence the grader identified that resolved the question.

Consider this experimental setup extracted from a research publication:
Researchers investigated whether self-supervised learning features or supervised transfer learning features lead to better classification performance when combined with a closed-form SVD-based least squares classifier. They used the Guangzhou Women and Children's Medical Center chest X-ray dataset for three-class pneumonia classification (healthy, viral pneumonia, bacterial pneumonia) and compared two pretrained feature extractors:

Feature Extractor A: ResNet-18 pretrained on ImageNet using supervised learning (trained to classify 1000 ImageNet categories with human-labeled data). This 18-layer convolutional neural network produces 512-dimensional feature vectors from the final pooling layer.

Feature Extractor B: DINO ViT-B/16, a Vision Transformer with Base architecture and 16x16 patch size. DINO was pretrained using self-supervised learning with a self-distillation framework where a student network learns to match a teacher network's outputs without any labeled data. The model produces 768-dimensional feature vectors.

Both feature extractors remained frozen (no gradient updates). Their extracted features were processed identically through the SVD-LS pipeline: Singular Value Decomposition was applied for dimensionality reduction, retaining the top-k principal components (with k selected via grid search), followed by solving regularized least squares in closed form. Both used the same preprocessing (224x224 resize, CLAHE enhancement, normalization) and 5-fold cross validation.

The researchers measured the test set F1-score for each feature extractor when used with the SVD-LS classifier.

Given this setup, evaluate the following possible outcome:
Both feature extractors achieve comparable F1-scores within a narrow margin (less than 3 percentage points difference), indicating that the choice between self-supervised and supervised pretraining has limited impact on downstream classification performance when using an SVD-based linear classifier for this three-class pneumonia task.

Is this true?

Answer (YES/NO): NO